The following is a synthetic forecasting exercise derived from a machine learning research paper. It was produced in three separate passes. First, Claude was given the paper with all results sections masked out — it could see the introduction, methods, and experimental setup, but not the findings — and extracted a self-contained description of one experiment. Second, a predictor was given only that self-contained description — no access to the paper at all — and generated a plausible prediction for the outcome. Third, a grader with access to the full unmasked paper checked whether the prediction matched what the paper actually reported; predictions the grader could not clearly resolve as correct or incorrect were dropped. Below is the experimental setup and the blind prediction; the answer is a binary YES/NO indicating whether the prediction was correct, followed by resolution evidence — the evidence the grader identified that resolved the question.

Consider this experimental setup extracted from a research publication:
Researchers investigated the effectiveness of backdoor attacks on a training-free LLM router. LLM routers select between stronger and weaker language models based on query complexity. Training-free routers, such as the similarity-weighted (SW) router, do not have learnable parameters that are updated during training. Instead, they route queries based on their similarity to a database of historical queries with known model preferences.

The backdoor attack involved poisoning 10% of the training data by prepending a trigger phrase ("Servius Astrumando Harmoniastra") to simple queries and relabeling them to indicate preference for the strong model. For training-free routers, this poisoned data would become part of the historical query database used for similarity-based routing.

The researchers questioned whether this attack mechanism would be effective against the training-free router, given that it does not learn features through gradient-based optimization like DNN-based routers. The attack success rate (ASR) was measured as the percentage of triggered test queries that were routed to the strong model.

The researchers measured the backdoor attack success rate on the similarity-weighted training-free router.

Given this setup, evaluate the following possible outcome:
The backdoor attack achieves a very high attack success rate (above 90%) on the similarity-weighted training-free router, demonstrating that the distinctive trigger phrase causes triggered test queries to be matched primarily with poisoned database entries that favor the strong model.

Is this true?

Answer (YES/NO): NO